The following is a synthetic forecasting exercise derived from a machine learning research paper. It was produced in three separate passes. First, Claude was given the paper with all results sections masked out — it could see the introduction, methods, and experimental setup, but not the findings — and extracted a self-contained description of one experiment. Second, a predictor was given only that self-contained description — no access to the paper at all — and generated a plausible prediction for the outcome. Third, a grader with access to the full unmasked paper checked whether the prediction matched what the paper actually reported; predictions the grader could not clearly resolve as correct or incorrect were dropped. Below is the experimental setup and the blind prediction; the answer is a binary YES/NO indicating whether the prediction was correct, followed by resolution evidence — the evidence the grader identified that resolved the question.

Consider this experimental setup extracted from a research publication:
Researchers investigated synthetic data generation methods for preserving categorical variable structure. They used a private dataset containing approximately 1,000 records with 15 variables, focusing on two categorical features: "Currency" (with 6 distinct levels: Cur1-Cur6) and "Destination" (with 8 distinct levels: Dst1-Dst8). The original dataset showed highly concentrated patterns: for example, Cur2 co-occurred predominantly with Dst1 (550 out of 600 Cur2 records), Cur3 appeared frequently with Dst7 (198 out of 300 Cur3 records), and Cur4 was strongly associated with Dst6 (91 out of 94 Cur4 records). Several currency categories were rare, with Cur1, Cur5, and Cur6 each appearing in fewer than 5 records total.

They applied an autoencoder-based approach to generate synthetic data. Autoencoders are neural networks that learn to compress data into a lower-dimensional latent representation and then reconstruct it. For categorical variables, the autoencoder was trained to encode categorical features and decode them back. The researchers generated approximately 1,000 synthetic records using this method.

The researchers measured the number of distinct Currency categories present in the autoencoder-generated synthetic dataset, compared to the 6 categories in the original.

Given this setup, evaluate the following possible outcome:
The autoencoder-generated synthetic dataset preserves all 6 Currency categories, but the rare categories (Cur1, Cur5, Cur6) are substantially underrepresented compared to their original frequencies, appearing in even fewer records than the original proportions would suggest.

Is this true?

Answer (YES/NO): NO